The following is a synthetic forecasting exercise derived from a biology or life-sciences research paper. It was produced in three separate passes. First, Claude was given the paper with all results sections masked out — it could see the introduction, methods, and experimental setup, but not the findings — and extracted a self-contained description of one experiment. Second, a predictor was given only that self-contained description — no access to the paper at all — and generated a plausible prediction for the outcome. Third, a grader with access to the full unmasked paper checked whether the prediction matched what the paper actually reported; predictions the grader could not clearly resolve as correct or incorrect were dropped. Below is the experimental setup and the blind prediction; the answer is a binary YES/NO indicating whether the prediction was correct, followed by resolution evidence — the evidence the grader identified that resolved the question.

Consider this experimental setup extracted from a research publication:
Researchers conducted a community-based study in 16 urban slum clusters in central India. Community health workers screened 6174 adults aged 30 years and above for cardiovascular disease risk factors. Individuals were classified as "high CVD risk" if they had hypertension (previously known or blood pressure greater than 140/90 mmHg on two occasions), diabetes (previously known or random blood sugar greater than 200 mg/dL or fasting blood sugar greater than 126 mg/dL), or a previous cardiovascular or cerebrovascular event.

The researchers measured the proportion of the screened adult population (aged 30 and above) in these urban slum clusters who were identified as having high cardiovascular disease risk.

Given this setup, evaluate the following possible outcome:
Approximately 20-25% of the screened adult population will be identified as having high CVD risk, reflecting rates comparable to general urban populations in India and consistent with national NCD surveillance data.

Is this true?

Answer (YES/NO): YES